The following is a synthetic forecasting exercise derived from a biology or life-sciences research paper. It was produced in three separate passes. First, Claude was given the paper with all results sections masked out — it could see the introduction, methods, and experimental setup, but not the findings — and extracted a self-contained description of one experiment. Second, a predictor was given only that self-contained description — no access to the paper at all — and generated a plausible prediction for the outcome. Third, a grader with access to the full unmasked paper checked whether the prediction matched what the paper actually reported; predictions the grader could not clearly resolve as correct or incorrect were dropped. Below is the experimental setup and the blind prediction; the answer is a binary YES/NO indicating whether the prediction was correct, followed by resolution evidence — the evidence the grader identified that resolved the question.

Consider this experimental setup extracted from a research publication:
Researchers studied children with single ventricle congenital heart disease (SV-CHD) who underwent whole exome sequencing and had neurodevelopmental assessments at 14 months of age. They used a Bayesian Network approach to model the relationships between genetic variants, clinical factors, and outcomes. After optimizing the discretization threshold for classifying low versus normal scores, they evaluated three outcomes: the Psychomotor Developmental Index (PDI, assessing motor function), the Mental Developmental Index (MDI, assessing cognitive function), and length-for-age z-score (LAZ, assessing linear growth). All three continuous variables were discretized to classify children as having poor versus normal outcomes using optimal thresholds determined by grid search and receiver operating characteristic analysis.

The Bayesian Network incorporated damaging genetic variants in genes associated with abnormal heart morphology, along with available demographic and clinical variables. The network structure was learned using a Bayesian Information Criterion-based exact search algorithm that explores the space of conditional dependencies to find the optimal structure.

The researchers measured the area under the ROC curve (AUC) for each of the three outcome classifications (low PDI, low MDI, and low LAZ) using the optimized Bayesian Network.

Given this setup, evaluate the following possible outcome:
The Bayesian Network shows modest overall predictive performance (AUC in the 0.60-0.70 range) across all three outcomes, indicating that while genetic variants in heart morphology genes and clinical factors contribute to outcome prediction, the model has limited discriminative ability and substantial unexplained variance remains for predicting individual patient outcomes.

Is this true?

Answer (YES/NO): NO